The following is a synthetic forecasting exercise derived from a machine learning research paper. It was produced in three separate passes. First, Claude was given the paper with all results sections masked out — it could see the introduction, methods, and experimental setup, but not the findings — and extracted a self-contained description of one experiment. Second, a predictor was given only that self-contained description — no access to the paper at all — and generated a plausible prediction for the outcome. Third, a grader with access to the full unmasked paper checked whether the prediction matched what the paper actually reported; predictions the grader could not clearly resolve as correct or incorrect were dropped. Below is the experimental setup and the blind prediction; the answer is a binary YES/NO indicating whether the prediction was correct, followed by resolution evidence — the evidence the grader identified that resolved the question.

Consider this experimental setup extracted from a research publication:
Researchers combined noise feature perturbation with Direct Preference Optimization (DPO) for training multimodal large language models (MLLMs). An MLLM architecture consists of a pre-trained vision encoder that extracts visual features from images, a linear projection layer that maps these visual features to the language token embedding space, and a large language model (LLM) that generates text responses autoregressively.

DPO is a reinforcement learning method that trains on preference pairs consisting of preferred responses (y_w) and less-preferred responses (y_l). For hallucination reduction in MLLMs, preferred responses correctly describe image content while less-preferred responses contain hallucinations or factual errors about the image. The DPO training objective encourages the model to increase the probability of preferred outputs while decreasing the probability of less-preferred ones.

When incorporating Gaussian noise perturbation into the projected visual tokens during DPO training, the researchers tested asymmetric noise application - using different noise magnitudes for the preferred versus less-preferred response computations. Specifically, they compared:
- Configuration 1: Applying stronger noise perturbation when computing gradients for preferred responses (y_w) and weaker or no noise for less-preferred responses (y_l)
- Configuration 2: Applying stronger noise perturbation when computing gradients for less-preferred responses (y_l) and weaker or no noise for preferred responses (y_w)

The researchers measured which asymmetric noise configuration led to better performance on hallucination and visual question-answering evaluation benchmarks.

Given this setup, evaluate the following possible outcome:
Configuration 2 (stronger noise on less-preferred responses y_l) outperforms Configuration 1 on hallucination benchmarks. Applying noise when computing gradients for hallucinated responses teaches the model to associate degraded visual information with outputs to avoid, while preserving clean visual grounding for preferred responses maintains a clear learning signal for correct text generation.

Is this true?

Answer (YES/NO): NO